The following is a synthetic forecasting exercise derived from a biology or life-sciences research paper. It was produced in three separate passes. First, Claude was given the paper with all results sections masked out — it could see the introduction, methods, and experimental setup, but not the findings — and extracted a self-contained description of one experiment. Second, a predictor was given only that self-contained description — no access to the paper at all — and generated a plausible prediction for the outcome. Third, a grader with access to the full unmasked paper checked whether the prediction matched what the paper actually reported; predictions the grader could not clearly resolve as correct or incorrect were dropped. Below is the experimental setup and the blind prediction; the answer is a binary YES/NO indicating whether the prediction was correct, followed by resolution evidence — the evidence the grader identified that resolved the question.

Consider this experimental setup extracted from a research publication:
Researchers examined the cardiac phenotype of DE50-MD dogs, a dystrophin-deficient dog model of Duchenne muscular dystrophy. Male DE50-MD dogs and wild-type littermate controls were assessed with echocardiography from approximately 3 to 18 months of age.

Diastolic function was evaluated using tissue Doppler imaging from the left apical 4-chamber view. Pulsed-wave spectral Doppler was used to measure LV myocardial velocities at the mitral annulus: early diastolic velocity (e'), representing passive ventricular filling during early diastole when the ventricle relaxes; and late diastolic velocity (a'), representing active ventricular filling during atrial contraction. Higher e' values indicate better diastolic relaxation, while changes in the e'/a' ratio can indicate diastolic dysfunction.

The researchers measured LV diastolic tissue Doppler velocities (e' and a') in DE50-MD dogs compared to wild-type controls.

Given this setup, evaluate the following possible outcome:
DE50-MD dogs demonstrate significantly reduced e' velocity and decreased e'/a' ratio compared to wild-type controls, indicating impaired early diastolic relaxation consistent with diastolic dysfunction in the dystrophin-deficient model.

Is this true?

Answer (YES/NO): YES